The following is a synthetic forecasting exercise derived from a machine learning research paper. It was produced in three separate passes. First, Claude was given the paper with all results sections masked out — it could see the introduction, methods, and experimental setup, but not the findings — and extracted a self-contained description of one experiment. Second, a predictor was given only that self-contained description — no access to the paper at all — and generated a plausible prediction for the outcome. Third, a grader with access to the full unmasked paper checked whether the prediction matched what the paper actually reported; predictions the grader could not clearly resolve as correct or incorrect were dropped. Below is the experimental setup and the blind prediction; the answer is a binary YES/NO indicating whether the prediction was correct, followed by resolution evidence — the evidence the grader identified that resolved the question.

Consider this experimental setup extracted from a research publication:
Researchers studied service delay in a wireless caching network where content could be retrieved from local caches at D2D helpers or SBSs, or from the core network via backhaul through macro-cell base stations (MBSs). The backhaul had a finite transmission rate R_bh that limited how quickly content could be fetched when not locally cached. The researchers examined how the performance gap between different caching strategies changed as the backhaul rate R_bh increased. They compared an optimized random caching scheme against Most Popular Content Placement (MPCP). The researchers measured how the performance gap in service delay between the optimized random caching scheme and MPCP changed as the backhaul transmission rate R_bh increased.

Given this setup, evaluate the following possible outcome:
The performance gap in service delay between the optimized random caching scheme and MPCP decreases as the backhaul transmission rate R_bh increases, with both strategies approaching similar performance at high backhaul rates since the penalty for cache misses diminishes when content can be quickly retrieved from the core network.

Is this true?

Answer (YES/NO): YES